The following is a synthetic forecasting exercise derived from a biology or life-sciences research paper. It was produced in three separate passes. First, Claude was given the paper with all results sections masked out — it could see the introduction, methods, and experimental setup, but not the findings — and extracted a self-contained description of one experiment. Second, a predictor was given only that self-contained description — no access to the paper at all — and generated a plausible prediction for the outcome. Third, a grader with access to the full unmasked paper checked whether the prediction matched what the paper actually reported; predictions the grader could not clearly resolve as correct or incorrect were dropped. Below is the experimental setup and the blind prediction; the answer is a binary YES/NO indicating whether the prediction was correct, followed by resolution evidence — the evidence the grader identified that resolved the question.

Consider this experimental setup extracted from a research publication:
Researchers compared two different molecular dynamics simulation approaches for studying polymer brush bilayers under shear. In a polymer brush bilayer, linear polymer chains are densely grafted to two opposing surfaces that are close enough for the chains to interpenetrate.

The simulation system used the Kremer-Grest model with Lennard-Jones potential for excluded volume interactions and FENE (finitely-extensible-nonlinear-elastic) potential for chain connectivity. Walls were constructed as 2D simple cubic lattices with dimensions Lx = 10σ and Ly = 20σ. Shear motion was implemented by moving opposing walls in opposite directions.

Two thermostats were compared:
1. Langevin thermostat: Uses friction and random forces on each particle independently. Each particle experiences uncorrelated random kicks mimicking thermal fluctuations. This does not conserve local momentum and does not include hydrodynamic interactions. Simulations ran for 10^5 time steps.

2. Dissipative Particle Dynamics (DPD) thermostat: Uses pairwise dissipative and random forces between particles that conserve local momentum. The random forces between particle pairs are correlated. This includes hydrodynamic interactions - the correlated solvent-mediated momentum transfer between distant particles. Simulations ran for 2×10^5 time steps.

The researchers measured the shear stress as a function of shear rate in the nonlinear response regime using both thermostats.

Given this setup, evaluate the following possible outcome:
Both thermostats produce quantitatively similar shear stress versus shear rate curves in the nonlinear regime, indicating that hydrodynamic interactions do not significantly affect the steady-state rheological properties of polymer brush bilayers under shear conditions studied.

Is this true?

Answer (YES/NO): NO